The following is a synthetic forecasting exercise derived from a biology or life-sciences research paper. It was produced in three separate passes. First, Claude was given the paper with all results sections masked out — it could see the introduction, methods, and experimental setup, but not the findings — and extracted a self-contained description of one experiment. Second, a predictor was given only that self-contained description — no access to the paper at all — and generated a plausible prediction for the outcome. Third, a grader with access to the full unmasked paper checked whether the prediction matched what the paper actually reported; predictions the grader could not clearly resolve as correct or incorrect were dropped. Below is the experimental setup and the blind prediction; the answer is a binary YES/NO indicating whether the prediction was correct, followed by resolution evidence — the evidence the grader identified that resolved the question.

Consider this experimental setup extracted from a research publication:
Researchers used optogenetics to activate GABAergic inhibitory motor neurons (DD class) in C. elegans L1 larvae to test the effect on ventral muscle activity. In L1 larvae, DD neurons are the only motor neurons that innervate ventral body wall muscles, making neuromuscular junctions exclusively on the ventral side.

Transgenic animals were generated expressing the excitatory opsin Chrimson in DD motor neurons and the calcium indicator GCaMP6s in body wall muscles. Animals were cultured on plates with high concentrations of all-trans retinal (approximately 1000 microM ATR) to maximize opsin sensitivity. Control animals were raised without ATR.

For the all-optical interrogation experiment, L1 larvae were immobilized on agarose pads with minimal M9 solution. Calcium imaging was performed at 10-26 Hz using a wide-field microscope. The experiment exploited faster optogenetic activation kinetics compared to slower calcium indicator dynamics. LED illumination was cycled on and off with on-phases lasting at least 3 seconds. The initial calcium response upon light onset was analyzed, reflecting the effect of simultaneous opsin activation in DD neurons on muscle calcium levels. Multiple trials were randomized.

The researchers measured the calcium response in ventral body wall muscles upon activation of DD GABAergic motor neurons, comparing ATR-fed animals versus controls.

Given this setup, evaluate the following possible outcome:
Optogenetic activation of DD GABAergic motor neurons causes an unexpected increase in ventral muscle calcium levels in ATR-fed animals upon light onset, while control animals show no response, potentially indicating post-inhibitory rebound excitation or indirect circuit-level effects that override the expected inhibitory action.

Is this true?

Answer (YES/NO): NO